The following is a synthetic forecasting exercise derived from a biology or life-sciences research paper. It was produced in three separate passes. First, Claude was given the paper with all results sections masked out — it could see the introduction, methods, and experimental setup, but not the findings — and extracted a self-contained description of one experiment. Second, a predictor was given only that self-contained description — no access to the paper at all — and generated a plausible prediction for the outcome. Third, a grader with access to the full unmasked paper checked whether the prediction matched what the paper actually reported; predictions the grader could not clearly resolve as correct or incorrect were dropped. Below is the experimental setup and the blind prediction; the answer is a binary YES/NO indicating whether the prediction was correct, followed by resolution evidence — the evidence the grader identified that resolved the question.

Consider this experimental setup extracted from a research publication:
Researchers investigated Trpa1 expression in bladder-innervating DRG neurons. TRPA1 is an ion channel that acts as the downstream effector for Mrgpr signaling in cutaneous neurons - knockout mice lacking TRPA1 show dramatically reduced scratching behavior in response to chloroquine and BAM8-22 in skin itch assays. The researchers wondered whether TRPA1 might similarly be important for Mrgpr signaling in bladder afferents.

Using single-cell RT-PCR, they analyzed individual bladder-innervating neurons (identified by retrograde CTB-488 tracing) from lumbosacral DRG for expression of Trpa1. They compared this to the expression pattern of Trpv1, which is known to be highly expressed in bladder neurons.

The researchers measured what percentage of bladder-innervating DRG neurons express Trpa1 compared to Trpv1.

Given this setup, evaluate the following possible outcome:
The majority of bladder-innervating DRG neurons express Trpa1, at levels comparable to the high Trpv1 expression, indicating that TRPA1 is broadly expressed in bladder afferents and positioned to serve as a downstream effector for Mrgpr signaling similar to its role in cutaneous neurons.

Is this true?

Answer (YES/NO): NO